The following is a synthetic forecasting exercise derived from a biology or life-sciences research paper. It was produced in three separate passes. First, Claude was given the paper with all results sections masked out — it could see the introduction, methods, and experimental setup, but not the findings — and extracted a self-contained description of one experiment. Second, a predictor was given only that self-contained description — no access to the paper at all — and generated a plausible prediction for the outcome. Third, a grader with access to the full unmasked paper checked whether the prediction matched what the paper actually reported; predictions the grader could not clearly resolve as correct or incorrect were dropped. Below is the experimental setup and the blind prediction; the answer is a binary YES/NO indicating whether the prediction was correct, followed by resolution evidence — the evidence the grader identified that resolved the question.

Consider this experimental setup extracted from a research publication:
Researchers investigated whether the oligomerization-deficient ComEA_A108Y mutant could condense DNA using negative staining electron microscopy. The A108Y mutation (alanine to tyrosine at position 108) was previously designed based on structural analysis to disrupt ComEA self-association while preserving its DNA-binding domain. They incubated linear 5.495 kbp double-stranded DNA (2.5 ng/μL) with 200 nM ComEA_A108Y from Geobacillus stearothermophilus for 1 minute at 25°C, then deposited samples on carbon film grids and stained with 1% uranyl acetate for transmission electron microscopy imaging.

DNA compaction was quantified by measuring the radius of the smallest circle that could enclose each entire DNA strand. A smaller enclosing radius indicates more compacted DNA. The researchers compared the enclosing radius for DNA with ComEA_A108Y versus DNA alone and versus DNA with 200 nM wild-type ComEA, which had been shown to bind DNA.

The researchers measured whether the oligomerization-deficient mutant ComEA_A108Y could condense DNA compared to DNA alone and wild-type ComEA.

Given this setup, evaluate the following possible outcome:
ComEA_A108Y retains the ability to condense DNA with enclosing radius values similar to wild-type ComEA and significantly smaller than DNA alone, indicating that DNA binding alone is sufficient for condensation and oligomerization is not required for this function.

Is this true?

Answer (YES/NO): NO